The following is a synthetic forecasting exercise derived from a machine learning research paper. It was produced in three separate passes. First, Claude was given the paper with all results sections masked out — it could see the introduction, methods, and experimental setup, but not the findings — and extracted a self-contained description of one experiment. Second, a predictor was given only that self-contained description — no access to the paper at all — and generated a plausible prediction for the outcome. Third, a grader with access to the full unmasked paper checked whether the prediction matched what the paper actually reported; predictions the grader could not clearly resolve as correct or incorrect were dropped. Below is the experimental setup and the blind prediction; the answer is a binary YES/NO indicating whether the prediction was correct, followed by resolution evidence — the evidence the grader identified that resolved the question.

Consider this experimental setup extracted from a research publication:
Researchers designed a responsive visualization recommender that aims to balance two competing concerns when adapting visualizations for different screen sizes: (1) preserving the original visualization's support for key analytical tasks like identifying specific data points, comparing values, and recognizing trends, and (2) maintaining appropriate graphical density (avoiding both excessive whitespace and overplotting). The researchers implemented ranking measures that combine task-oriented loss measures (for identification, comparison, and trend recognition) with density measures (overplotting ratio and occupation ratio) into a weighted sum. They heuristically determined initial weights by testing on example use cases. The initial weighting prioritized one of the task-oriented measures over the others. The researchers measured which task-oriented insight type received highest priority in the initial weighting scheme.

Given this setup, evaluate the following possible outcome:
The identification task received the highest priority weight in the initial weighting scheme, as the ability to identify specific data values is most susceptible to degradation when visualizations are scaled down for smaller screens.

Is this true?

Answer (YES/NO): NO